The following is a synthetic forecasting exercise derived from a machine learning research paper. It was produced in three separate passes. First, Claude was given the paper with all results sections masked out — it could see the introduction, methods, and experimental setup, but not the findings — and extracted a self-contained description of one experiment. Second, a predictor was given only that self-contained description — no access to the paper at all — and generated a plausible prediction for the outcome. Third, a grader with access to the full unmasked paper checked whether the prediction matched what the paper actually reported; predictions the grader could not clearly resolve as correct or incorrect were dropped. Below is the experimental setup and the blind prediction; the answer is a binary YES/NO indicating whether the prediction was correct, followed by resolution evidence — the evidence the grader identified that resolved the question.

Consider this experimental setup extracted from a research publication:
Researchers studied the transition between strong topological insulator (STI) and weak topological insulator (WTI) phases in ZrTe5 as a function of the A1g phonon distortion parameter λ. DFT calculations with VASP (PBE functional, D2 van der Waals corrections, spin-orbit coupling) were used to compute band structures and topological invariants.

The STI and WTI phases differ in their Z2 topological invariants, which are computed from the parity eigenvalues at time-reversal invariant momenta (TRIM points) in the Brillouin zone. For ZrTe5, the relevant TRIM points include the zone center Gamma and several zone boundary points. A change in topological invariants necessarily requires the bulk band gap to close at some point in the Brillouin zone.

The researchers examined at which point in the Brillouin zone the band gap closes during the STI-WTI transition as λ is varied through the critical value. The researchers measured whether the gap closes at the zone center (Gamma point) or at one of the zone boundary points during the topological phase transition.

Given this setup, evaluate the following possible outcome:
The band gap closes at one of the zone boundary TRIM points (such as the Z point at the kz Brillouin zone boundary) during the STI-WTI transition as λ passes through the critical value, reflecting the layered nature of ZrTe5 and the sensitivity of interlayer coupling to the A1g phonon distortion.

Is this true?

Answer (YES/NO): NO